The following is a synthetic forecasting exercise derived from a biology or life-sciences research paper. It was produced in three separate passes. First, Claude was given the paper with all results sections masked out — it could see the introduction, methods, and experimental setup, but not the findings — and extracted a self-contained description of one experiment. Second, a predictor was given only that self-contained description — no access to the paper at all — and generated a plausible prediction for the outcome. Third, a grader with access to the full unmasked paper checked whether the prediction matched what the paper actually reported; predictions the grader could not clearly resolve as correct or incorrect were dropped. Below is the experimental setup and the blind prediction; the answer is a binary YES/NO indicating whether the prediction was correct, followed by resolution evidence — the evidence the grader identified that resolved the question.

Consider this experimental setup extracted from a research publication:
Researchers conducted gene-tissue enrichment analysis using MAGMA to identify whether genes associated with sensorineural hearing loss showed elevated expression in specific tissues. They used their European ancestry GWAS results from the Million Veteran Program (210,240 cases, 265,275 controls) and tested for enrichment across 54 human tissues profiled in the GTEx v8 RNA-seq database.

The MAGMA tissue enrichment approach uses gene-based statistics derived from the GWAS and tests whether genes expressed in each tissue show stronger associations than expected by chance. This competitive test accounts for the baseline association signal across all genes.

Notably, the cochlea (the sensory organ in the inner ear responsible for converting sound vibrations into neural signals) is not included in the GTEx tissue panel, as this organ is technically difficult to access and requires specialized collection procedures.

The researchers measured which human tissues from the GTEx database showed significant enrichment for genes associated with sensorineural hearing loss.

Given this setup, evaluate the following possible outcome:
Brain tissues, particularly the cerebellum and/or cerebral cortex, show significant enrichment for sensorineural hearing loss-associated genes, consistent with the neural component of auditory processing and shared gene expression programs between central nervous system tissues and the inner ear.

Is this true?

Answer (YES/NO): YES